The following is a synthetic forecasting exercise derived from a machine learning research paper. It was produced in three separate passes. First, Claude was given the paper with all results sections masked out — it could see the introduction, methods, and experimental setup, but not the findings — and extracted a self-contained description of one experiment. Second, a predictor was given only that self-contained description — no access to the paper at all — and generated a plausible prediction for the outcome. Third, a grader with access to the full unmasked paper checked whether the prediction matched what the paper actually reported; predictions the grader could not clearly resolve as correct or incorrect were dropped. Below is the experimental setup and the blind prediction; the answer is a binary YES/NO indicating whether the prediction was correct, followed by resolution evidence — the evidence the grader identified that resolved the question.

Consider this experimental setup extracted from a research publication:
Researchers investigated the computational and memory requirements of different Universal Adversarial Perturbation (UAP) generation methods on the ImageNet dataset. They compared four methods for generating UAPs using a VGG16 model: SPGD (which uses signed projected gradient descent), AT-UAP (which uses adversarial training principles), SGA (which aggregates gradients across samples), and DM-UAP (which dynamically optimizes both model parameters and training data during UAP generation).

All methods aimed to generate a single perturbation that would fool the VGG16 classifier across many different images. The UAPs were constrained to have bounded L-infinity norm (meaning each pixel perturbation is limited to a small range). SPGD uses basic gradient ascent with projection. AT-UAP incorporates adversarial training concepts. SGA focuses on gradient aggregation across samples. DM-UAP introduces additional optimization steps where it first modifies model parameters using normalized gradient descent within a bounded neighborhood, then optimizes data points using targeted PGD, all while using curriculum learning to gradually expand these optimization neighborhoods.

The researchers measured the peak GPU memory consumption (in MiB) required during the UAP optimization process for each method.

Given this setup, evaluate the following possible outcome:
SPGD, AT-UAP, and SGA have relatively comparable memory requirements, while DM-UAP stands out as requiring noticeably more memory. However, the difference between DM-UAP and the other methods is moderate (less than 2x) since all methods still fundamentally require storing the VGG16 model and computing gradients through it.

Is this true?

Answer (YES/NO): NO